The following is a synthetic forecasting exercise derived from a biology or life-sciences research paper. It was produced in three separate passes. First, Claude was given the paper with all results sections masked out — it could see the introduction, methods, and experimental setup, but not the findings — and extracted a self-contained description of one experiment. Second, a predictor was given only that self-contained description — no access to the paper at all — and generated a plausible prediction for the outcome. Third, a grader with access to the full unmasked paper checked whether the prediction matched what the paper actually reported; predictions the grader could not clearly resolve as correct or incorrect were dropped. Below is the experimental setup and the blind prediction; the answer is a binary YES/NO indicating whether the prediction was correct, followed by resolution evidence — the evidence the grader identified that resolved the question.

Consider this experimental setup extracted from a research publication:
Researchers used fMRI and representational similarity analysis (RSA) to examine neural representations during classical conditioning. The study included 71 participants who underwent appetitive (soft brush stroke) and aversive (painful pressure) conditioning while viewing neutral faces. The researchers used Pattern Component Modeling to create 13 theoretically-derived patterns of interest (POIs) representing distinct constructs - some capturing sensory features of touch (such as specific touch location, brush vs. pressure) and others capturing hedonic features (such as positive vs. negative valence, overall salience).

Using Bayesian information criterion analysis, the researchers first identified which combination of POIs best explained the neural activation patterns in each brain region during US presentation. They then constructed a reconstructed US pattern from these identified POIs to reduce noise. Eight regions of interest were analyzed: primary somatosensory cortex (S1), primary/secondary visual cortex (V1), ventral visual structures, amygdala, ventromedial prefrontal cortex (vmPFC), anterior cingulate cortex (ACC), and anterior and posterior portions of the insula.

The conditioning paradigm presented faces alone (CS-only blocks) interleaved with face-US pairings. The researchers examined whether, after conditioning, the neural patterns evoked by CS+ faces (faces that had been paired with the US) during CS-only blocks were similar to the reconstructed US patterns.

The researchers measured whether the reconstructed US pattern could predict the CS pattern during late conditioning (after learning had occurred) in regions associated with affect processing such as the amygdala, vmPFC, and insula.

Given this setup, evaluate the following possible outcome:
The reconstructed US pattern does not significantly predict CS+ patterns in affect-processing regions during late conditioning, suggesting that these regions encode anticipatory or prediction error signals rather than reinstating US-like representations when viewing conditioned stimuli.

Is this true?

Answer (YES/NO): NO